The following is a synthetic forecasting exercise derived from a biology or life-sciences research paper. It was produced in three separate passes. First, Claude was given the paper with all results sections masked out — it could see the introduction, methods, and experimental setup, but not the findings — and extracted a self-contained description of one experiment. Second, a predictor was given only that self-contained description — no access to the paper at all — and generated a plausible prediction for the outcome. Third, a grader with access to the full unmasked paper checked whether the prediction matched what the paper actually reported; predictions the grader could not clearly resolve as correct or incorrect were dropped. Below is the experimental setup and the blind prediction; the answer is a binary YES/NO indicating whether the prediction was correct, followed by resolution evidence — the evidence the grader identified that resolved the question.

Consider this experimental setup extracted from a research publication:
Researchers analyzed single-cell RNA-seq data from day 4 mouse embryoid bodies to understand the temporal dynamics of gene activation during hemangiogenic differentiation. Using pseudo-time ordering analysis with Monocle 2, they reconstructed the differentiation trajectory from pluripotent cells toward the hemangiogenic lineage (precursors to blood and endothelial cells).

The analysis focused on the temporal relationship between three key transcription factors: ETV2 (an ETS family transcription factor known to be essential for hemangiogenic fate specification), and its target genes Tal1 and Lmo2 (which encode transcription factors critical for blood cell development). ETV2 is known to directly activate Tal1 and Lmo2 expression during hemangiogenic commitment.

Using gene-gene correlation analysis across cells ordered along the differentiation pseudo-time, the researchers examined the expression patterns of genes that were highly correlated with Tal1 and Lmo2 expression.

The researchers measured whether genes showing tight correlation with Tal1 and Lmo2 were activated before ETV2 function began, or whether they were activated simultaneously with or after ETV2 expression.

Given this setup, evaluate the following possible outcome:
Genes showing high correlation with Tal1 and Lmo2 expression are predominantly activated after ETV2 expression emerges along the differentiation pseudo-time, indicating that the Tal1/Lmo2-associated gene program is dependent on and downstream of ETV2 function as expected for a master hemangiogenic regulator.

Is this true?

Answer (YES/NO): NO